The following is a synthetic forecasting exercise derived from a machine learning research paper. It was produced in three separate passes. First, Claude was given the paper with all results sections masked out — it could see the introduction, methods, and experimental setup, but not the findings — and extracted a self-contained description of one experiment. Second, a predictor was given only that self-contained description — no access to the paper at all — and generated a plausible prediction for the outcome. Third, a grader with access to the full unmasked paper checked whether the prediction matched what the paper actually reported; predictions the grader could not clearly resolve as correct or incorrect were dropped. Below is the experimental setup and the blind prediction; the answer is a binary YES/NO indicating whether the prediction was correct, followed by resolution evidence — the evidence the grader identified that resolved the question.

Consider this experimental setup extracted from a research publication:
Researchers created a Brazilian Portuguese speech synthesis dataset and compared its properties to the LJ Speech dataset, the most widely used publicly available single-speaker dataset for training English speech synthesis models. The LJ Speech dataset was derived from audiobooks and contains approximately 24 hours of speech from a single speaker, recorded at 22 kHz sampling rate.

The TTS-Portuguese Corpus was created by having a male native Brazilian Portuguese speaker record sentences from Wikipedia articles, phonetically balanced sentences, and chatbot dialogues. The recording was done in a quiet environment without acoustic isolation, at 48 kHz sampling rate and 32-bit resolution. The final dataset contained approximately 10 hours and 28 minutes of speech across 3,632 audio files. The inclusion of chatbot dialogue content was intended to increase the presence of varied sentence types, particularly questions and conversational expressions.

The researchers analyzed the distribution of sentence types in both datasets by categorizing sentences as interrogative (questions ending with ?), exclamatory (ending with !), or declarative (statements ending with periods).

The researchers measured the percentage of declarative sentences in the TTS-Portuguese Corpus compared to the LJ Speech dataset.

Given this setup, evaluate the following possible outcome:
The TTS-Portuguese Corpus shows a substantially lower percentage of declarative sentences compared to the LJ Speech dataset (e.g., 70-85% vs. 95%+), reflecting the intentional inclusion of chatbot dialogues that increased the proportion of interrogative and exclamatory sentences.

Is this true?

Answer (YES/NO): NO